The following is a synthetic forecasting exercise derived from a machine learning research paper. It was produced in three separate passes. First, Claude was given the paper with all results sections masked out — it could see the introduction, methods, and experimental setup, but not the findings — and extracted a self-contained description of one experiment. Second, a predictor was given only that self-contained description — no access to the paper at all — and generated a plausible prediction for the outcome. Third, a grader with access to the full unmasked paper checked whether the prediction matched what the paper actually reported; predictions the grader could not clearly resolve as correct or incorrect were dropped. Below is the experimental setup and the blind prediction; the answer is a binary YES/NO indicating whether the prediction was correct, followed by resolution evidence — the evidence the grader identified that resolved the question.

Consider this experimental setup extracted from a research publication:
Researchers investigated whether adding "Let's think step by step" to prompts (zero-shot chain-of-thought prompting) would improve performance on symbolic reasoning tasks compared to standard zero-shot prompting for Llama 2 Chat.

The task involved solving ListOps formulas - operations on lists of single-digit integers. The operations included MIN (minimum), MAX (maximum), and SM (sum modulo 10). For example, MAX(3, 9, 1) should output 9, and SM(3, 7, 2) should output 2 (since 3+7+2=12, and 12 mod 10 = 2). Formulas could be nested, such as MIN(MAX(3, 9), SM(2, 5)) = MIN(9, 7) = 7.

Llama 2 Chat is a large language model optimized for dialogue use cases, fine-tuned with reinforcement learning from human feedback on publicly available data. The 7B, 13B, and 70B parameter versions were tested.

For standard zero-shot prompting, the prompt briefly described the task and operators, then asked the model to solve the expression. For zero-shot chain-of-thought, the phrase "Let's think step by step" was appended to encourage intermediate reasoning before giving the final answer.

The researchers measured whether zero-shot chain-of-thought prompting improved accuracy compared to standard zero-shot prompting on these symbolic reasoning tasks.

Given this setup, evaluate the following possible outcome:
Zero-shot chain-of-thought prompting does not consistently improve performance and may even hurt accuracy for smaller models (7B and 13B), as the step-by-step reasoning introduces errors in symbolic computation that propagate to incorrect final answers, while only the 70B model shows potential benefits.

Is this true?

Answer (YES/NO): NO